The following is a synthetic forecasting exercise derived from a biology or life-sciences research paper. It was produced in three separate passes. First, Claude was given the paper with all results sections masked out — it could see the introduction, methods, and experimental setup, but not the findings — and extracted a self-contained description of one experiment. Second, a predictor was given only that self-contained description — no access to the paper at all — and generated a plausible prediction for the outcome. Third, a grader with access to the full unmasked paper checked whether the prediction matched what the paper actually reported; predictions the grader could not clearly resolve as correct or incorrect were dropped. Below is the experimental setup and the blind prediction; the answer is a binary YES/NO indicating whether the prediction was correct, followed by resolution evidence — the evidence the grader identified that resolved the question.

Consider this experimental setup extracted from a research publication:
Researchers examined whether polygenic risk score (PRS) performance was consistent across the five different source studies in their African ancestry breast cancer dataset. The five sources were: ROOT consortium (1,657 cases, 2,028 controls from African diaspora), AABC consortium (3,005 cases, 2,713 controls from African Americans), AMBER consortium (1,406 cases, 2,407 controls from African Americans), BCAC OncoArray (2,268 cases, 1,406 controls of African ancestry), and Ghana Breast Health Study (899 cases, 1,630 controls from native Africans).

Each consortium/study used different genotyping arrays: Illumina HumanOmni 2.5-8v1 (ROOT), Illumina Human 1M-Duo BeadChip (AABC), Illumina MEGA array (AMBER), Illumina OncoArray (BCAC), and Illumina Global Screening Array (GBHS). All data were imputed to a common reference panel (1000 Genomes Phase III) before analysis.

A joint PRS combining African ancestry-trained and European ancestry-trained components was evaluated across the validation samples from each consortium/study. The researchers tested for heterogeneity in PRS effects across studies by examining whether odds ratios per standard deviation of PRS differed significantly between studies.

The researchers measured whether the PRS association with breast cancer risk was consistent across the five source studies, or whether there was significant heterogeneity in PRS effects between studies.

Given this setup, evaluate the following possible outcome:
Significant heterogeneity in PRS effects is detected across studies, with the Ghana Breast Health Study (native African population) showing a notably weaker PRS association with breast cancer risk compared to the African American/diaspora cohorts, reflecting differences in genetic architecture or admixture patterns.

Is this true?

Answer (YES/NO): NO